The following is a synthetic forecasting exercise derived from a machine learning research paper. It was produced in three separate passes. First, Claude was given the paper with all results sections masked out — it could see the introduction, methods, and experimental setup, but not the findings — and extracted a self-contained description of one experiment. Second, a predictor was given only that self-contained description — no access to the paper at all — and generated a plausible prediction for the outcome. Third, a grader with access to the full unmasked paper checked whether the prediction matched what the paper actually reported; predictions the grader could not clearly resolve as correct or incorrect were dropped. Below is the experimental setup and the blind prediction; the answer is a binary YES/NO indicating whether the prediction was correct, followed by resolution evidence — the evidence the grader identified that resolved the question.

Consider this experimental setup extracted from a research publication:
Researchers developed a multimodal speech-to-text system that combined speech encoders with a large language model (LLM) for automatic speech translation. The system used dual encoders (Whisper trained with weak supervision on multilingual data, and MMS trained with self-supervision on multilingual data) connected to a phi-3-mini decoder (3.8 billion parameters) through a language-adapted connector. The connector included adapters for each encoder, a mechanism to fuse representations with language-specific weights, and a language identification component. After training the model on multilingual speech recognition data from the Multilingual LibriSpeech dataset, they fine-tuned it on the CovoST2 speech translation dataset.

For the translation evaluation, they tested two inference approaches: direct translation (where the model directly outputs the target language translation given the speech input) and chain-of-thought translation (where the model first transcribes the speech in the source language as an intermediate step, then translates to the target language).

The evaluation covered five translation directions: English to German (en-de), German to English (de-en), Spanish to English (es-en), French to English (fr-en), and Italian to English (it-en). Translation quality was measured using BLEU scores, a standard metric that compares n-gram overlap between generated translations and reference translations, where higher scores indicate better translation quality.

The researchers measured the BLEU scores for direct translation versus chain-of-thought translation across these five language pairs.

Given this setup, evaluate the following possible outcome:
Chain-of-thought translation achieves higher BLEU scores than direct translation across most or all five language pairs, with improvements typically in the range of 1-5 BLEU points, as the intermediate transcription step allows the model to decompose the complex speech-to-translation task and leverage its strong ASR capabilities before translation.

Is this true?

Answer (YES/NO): YES